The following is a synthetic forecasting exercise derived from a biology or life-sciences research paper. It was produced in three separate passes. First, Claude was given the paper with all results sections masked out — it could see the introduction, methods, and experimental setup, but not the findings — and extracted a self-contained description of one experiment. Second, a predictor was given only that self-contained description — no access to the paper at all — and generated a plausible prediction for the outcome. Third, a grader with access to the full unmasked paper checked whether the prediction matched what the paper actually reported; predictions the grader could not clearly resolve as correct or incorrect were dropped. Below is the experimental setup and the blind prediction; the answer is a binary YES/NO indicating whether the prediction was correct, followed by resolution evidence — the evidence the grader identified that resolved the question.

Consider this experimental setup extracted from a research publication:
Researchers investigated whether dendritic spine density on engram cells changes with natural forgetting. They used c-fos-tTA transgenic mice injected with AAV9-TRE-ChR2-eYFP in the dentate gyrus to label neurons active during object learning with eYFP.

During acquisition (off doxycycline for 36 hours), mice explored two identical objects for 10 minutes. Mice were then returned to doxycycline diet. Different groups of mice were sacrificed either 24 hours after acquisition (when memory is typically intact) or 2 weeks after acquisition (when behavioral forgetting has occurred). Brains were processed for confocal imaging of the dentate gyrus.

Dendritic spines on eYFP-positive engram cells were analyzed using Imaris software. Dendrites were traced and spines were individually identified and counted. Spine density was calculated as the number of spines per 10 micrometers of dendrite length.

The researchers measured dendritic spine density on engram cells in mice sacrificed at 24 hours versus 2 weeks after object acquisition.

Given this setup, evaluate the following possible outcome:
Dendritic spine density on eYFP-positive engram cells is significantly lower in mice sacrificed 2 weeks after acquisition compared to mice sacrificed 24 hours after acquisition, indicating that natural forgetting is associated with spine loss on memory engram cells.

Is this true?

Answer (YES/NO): YES